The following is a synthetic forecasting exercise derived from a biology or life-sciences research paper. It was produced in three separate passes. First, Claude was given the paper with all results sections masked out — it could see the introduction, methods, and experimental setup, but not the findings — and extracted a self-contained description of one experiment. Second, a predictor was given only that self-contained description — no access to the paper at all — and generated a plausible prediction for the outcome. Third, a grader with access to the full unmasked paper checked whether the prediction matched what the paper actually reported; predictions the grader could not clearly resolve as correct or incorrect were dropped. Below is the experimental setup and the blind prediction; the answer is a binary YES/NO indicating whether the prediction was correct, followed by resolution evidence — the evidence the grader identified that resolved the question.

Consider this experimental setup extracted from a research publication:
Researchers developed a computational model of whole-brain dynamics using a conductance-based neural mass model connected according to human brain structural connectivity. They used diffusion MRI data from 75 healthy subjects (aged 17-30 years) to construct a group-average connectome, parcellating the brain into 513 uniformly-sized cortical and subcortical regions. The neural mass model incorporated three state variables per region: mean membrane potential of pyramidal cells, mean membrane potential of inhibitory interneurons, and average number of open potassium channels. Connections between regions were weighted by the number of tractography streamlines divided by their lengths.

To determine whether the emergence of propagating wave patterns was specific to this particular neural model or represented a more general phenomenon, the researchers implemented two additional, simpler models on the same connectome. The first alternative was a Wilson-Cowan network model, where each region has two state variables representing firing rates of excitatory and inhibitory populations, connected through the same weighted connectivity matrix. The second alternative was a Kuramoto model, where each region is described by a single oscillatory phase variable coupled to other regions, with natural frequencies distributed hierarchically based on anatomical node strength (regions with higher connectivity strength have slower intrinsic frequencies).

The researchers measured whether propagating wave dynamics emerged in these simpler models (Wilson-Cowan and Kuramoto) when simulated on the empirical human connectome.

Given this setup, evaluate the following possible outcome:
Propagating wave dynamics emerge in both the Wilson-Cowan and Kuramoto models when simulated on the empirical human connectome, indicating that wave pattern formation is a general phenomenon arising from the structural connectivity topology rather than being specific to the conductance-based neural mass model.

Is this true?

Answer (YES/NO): YES